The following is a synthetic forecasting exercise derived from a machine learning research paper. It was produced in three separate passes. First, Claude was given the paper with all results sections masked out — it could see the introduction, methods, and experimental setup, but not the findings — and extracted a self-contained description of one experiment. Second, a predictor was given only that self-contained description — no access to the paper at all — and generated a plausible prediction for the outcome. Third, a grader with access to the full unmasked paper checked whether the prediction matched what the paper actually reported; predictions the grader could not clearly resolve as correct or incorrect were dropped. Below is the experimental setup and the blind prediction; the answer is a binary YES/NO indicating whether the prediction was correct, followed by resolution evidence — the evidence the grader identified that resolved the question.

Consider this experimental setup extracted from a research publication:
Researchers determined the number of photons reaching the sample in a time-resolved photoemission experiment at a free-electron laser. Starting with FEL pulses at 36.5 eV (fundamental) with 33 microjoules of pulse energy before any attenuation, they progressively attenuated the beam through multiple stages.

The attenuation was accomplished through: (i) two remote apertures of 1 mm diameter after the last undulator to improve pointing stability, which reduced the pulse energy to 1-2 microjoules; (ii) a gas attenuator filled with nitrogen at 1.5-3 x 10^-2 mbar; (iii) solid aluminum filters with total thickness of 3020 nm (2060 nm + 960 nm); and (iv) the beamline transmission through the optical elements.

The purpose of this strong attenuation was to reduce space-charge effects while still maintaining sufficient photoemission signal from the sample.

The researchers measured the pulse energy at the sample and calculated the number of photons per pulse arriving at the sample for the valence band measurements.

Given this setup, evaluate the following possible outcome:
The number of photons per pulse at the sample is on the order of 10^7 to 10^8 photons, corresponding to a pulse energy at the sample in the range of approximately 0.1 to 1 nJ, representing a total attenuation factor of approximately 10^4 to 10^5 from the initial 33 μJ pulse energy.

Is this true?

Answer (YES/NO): NO